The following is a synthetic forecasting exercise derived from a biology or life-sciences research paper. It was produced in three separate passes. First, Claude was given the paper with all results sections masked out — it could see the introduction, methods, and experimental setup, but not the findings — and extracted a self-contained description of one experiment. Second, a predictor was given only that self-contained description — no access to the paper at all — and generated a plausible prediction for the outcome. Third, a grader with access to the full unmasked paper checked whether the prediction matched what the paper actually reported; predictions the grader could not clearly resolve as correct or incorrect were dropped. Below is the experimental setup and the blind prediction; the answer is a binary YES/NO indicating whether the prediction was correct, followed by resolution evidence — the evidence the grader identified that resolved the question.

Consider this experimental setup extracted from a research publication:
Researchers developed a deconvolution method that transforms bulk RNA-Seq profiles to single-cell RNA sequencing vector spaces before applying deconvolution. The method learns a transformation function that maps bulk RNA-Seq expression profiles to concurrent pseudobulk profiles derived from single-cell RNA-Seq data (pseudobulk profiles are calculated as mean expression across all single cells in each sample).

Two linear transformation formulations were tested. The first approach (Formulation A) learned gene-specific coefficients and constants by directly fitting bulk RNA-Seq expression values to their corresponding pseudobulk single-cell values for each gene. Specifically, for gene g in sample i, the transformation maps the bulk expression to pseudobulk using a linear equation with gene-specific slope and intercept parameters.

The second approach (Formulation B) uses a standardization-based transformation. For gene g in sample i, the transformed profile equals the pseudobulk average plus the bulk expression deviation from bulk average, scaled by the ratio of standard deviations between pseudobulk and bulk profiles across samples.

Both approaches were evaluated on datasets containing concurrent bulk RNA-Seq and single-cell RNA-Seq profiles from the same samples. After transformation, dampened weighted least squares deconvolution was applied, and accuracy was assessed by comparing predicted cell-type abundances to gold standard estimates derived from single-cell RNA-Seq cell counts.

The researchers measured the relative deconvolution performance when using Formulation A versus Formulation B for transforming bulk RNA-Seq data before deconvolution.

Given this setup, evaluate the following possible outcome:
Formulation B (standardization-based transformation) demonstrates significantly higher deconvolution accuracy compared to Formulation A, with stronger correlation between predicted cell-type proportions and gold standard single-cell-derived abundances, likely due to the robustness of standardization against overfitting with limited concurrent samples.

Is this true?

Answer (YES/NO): NO